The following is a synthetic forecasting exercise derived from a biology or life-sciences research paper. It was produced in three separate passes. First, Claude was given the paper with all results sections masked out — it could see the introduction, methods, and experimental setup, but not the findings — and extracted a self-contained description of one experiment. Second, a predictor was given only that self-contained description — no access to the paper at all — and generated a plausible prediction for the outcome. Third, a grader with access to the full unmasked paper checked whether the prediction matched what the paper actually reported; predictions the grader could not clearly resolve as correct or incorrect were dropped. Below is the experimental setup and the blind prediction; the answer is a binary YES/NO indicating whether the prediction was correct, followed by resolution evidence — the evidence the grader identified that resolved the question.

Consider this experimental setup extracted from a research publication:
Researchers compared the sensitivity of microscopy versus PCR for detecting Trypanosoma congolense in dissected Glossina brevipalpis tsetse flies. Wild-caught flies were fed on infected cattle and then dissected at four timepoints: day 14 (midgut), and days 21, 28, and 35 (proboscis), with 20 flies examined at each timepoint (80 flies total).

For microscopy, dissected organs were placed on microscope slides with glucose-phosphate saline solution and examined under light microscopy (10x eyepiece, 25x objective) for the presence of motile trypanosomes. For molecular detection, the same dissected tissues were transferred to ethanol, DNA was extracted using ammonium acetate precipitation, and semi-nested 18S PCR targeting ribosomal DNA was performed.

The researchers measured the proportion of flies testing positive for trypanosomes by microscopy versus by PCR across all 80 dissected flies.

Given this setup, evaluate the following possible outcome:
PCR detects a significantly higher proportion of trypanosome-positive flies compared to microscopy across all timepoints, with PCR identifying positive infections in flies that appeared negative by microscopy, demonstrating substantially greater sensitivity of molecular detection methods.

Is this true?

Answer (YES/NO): YES